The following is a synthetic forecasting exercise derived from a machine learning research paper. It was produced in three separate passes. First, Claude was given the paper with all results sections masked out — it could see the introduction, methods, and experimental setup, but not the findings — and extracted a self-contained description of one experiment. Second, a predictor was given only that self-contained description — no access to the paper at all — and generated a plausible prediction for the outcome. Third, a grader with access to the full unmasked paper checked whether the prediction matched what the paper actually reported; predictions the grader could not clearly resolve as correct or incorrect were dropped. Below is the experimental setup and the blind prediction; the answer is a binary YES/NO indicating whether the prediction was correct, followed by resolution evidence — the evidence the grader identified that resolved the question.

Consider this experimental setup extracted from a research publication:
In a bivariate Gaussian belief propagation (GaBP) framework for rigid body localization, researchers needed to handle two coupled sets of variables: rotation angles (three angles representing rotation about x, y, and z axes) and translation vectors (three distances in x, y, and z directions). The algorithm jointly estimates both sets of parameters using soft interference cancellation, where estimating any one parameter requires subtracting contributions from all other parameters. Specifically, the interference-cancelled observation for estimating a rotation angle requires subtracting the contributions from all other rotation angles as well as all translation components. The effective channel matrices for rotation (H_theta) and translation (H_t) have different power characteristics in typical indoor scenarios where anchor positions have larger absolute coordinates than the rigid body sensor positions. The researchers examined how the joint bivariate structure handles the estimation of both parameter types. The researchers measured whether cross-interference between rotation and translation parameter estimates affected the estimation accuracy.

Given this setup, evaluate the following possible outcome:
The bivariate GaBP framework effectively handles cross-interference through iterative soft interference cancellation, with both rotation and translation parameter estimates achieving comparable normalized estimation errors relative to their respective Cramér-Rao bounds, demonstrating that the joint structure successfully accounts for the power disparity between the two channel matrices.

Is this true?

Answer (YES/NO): NO